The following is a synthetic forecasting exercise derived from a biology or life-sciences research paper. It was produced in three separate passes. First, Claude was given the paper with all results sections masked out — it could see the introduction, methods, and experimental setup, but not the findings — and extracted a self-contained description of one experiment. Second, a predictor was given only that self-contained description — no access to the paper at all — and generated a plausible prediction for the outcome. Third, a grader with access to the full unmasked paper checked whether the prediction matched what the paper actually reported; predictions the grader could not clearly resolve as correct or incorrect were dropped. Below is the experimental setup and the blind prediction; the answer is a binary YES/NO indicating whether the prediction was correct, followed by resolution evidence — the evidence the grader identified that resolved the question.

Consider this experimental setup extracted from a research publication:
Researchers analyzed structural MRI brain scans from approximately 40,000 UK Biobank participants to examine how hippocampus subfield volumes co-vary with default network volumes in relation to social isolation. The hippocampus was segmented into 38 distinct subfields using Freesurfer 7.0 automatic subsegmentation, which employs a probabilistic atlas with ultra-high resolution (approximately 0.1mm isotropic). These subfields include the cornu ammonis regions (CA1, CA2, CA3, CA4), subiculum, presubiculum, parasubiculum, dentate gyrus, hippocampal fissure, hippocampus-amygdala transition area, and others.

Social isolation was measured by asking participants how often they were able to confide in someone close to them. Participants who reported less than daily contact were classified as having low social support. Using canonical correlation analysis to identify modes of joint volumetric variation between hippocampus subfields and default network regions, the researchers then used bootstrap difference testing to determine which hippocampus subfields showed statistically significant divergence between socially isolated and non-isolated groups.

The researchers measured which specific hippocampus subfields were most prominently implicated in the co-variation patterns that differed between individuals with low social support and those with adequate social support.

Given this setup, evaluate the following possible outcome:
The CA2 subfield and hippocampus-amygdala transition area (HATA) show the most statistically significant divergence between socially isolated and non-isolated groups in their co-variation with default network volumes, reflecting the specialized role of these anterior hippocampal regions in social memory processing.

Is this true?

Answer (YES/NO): NO